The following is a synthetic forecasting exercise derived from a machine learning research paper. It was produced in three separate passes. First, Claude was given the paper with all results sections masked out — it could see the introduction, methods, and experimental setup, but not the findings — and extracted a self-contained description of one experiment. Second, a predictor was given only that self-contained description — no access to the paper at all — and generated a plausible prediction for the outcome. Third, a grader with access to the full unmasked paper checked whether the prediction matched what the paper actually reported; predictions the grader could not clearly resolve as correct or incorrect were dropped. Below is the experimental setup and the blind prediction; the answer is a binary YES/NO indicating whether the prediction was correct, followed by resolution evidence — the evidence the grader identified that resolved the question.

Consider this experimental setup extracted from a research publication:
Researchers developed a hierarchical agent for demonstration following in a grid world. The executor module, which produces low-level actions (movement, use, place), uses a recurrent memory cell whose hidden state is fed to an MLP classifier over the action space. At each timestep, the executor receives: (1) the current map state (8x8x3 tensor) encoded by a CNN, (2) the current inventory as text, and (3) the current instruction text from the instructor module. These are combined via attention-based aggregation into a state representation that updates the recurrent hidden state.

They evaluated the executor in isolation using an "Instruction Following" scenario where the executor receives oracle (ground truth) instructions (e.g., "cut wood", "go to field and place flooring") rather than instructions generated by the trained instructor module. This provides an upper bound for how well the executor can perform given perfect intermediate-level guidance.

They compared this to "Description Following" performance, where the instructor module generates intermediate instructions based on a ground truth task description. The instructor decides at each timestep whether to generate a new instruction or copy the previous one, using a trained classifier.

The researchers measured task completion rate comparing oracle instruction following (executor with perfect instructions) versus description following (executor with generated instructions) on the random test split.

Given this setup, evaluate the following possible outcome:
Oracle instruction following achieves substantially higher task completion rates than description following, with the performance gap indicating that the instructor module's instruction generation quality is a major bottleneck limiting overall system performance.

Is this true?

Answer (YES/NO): YES